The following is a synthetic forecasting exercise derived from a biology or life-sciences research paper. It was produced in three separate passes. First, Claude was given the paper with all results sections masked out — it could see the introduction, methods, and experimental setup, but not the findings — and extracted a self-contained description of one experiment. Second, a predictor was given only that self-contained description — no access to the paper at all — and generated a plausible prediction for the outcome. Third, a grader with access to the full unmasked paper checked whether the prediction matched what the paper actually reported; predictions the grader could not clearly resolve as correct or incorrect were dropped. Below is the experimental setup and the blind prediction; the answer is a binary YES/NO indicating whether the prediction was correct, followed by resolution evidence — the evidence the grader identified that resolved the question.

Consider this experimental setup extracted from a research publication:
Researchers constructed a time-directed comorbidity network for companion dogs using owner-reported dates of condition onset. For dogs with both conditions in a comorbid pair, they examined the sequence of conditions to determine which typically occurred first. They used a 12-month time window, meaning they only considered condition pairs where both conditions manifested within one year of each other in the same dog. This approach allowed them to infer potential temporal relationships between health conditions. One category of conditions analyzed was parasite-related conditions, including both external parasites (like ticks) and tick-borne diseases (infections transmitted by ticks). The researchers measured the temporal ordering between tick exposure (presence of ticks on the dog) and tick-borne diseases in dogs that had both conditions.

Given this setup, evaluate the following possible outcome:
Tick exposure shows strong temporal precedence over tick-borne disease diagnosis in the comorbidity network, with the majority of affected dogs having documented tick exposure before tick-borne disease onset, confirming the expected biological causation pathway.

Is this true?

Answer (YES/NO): NO